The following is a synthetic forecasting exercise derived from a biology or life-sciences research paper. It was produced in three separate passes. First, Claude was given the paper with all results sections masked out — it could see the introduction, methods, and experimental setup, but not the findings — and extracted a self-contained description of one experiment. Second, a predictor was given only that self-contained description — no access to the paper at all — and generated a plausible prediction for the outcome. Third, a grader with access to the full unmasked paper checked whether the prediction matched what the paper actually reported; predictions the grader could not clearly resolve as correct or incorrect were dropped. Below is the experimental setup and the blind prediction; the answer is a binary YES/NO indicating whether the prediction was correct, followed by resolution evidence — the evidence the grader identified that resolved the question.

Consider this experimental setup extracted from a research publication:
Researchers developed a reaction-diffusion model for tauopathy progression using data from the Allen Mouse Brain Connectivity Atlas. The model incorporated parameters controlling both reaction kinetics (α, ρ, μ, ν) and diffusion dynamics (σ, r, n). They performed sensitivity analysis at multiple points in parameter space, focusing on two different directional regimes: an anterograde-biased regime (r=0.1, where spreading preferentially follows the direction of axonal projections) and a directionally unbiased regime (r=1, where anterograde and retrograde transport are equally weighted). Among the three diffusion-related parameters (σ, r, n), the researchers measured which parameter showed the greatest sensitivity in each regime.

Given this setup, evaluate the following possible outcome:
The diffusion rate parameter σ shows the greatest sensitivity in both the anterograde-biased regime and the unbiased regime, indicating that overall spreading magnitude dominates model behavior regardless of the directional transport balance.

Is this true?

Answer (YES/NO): NO